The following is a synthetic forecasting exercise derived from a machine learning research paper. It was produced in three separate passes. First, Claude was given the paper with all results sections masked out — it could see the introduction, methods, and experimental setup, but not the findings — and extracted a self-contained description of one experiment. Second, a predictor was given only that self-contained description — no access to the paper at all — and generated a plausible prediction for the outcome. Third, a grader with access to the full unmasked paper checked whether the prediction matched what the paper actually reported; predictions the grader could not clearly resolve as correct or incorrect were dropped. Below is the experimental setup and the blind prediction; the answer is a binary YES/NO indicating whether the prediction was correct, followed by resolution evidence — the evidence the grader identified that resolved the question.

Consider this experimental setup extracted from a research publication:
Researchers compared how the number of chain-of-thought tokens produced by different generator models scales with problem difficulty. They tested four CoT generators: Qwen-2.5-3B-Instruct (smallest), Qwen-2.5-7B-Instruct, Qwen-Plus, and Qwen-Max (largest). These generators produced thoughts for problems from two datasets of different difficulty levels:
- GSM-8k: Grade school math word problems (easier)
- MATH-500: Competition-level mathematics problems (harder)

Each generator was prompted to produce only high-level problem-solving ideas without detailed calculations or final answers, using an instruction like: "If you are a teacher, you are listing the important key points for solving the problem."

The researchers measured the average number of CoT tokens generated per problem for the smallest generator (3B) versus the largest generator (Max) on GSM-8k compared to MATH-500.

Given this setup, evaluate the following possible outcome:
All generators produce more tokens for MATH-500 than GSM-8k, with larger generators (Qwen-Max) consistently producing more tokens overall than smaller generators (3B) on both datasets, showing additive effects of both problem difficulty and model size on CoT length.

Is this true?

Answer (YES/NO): NO